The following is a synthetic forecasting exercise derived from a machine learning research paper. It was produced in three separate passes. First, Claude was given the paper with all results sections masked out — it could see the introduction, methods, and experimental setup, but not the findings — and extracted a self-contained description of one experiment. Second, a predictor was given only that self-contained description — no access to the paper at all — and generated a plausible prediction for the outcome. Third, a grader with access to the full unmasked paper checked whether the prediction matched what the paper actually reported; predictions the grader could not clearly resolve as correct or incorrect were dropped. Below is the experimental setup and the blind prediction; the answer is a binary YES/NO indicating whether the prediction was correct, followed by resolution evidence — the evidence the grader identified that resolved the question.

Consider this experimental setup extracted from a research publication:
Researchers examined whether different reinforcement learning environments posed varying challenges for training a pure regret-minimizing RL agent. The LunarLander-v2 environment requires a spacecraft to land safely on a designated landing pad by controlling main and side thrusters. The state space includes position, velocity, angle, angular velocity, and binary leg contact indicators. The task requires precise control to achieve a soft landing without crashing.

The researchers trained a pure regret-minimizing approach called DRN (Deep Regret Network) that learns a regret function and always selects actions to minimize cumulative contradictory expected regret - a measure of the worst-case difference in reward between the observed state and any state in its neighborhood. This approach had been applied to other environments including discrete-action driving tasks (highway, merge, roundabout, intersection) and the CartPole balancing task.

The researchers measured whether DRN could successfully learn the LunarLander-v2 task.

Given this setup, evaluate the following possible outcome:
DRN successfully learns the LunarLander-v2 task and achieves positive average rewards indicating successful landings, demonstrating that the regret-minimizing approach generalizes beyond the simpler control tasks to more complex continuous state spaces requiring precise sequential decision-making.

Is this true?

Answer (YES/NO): NO